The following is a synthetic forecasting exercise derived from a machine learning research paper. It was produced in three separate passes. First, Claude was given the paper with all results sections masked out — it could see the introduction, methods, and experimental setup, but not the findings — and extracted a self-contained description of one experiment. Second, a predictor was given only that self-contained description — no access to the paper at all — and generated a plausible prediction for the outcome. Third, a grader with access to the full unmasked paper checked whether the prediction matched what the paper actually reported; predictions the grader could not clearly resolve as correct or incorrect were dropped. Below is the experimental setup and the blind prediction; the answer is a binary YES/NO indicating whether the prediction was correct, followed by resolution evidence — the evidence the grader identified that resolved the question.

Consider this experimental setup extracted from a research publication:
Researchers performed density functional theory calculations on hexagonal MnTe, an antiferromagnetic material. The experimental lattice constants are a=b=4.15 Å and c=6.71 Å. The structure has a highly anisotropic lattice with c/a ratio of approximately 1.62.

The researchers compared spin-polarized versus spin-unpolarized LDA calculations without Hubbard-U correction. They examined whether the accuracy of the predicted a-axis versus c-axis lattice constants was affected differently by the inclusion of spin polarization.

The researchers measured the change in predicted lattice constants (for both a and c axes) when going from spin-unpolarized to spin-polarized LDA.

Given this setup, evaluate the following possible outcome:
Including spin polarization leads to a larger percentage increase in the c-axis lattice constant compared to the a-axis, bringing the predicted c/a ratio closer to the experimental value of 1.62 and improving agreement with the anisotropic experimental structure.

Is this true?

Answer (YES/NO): NO